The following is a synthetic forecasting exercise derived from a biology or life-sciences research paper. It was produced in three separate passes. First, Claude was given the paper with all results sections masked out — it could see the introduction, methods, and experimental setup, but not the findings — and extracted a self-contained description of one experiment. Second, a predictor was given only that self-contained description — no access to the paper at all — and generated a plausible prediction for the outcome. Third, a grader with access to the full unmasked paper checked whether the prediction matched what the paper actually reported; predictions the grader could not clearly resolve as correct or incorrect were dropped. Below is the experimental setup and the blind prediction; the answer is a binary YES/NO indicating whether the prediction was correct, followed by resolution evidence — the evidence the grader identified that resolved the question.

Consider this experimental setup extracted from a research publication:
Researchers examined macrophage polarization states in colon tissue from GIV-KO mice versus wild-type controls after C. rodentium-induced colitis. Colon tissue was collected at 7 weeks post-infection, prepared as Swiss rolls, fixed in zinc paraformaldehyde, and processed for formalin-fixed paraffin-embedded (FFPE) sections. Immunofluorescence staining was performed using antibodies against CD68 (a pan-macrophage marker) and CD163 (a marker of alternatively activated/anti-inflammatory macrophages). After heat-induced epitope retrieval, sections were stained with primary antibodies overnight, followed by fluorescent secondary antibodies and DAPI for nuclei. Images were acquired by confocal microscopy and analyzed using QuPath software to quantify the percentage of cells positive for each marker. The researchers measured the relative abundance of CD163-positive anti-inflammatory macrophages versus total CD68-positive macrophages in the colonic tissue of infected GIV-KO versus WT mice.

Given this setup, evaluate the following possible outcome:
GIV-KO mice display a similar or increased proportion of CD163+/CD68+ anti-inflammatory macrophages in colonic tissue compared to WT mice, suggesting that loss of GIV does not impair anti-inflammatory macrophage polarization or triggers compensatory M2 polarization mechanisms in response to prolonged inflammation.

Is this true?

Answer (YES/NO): NO